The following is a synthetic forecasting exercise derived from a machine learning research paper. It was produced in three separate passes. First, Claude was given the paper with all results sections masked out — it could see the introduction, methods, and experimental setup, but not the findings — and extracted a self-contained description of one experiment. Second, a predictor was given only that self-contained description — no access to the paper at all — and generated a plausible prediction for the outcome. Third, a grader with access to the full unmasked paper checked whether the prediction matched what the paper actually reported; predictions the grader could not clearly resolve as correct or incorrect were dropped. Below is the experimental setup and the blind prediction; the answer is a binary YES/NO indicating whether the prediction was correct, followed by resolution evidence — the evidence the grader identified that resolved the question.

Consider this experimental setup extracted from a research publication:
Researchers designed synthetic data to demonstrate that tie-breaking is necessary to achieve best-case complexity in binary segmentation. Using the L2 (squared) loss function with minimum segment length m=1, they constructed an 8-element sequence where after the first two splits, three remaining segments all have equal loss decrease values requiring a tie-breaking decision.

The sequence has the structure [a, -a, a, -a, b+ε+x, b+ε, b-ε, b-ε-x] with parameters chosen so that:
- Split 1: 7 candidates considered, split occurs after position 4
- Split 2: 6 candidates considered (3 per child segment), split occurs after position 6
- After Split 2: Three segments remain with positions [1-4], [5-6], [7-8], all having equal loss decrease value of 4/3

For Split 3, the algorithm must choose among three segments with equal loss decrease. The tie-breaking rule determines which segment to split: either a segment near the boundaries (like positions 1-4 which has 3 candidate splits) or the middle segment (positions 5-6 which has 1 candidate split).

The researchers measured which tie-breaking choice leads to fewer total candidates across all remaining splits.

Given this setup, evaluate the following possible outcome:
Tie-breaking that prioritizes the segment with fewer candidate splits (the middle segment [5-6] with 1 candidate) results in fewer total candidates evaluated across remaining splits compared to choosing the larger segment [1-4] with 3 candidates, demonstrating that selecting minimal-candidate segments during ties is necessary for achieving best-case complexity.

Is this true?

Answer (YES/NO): YES